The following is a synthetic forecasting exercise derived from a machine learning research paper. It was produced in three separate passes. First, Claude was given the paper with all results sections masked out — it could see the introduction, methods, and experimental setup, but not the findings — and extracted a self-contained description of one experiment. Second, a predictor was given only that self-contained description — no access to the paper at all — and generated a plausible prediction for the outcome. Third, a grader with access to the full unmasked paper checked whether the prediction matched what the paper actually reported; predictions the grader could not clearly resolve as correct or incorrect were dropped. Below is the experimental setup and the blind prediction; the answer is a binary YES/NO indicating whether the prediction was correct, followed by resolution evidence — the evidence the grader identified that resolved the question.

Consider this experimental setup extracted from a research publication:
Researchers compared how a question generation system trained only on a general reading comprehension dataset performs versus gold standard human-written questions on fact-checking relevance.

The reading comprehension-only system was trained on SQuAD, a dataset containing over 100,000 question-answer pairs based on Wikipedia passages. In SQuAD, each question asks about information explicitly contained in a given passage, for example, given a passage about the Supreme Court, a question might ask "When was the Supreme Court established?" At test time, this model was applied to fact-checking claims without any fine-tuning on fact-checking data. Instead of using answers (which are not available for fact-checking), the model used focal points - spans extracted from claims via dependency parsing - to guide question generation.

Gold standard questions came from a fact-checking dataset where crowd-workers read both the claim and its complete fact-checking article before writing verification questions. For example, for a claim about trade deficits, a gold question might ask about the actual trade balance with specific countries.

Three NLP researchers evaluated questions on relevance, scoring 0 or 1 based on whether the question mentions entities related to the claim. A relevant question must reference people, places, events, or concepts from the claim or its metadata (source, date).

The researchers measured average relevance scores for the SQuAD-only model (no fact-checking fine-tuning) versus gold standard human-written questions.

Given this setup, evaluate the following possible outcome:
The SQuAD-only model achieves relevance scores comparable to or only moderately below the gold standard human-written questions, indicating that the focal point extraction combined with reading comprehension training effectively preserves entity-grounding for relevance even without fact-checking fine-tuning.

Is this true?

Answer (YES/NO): YES